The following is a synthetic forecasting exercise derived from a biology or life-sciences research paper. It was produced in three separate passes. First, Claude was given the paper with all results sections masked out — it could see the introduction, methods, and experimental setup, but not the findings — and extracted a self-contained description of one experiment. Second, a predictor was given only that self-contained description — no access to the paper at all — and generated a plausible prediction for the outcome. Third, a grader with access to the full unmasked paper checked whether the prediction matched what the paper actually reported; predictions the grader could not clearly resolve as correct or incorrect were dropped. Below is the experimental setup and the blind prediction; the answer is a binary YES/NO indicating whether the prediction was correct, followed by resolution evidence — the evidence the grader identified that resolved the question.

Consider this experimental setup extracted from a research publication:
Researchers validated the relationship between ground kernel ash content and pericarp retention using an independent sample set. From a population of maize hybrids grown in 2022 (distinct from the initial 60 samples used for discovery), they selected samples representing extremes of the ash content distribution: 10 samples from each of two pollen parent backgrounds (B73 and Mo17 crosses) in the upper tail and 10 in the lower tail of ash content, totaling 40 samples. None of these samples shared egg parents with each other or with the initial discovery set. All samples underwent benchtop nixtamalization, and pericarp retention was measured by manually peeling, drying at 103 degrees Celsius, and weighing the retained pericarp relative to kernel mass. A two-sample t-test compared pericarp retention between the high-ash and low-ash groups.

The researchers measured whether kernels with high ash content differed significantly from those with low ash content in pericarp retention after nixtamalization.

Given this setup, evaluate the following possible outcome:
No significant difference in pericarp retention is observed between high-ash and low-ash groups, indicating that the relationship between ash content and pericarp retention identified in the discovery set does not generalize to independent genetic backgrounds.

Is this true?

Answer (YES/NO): NO